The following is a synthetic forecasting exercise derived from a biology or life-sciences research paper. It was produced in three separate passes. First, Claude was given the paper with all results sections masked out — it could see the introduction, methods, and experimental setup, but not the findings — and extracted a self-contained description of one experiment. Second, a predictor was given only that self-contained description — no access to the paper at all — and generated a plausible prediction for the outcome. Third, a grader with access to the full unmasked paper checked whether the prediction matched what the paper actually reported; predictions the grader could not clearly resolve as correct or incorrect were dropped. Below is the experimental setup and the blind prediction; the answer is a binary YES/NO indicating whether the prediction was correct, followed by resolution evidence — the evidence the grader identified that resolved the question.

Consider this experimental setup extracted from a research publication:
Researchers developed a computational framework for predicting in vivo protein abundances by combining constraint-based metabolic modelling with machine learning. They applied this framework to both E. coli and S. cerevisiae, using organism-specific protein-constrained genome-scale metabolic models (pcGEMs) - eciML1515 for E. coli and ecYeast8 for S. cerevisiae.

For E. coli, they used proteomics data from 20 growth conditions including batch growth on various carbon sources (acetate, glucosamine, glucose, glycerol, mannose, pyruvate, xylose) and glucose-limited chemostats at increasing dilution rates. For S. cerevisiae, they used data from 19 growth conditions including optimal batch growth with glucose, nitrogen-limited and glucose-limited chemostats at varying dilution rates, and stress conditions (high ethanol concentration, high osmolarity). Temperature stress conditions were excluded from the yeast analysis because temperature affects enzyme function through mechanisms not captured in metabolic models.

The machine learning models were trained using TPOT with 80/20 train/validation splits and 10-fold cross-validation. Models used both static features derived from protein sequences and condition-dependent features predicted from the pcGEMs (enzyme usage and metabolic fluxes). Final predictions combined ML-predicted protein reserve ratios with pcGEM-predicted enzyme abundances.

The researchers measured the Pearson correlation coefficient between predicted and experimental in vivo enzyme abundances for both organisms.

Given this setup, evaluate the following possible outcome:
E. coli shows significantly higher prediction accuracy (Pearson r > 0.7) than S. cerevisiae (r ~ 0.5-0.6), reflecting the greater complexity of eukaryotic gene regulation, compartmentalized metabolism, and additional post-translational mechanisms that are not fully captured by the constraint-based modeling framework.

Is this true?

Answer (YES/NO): NO